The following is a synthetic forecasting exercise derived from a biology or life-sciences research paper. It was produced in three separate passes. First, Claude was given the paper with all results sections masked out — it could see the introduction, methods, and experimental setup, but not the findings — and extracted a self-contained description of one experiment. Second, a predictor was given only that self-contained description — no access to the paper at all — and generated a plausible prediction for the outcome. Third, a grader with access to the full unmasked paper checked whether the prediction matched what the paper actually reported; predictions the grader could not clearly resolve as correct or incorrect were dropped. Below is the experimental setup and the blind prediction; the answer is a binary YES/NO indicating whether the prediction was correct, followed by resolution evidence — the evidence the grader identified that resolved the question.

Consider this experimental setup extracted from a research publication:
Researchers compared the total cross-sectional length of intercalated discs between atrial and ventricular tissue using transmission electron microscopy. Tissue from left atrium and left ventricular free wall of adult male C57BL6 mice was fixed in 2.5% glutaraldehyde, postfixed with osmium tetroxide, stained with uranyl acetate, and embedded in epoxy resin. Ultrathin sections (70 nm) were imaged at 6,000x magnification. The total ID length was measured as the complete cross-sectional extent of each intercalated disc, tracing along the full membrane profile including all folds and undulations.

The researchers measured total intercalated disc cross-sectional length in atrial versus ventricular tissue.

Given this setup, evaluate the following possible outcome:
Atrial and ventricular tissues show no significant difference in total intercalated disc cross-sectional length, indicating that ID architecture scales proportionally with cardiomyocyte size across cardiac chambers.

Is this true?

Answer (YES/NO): NO